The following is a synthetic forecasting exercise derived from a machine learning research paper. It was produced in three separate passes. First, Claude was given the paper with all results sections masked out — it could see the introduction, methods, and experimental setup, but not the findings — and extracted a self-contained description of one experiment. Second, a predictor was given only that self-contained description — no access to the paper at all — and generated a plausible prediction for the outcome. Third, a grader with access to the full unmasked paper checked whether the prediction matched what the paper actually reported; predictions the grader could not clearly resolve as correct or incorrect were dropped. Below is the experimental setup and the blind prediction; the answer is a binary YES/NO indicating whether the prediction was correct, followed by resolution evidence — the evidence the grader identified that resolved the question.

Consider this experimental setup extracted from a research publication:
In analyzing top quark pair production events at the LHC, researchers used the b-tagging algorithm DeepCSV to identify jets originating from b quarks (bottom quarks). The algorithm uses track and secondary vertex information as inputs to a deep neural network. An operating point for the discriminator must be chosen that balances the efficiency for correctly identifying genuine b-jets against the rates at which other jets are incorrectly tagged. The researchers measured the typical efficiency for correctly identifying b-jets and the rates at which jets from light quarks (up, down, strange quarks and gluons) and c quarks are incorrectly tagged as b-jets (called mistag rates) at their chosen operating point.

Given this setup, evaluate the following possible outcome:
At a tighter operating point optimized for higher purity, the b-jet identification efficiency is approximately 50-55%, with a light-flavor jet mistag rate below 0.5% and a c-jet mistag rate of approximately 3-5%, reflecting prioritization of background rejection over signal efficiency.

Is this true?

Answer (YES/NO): NO